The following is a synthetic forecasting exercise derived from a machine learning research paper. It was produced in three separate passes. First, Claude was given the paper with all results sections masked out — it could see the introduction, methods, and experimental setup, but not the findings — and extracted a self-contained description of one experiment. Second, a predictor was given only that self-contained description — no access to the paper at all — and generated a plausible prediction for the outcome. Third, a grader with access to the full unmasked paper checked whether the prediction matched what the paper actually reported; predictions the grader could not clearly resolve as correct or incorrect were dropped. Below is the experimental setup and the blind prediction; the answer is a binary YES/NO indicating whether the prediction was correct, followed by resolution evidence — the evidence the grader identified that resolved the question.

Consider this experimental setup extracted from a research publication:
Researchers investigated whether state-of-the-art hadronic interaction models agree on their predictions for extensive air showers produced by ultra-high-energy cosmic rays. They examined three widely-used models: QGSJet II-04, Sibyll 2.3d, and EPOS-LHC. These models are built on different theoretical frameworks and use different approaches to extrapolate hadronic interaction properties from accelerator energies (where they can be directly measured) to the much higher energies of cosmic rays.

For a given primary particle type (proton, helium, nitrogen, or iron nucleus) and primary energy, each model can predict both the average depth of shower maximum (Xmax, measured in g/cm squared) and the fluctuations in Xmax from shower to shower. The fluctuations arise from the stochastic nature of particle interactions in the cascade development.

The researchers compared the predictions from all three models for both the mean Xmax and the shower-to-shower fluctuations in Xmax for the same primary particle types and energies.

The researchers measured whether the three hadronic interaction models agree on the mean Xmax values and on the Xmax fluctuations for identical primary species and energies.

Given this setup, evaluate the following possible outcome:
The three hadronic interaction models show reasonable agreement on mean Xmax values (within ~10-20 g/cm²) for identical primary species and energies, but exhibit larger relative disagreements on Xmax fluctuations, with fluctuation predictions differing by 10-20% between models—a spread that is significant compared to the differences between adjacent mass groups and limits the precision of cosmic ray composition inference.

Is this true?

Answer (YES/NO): NO